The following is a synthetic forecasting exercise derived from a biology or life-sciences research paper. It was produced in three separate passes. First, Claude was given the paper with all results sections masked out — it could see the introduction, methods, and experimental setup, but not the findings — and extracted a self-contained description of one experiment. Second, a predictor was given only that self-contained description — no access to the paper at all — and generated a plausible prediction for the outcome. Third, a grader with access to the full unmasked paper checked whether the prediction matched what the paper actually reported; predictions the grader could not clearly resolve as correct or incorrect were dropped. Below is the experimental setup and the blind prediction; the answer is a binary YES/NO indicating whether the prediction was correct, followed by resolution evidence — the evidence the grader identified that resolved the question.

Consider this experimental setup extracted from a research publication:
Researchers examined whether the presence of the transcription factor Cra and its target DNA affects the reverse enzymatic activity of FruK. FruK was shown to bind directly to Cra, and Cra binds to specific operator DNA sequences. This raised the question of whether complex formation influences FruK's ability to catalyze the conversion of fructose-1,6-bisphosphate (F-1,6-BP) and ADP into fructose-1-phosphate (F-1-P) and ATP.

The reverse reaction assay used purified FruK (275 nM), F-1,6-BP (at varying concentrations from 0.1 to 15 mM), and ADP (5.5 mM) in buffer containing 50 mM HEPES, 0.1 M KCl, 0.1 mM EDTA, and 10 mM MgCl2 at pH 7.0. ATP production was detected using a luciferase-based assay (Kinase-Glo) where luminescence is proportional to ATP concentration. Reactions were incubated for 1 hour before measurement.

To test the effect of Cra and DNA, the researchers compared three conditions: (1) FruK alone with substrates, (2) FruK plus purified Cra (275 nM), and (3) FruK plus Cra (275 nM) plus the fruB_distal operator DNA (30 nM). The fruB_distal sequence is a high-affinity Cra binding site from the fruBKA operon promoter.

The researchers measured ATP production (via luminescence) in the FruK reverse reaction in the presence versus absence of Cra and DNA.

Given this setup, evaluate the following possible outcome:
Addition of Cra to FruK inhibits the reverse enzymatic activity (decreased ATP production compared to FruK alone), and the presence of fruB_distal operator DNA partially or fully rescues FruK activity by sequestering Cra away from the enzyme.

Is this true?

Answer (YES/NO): NO